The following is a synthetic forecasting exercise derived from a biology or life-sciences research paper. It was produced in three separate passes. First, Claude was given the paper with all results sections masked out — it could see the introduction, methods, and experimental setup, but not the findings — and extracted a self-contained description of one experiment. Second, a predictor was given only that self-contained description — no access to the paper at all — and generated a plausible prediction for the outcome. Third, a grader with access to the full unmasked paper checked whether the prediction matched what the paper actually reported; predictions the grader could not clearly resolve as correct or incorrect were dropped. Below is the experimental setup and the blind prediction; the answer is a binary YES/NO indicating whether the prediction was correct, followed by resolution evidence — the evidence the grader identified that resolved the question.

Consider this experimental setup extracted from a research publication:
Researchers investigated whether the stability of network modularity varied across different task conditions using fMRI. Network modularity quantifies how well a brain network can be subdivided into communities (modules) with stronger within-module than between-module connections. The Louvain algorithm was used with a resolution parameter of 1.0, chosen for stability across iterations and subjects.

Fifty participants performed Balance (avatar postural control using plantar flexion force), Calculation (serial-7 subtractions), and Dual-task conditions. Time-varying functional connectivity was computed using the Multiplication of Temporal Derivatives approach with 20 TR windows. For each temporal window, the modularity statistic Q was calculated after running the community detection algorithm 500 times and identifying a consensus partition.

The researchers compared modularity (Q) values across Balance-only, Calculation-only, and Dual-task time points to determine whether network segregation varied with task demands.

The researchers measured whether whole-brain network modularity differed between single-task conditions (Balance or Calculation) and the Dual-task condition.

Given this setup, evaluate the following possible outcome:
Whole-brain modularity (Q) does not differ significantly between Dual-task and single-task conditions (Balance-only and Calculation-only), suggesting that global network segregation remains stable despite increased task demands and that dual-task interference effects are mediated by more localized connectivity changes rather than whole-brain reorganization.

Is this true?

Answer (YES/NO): NO